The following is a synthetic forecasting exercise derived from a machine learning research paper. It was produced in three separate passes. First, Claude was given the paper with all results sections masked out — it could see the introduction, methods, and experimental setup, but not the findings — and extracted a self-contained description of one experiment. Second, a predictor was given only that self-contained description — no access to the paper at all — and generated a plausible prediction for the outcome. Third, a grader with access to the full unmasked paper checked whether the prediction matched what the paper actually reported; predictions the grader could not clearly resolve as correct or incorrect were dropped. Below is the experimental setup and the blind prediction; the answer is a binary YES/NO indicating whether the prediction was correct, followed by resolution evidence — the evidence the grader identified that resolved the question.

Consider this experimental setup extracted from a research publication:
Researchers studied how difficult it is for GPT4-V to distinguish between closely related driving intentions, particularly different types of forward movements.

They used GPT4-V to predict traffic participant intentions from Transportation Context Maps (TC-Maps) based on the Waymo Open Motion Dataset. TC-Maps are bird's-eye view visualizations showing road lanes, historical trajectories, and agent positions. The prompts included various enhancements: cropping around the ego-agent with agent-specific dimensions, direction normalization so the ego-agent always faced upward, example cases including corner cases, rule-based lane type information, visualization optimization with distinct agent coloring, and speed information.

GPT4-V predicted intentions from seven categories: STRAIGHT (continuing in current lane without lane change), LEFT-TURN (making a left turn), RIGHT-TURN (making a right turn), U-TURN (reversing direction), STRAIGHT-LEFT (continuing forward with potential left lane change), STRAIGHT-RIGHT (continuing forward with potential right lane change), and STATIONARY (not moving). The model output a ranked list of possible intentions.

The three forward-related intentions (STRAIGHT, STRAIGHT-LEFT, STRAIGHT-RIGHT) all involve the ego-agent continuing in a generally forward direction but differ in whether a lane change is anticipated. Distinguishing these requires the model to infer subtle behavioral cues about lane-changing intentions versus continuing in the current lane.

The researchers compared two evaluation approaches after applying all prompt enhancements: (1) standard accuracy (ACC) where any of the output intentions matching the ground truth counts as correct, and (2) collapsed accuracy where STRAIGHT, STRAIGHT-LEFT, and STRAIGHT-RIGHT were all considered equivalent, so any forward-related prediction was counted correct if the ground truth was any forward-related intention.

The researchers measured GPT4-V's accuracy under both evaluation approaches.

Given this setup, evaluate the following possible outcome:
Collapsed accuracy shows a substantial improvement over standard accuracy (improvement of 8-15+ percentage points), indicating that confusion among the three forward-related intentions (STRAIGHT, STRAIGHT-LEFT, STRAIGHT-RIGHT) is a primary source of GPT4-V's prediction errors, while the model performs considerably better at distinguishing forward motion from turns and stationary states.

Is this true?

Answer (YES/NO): NO